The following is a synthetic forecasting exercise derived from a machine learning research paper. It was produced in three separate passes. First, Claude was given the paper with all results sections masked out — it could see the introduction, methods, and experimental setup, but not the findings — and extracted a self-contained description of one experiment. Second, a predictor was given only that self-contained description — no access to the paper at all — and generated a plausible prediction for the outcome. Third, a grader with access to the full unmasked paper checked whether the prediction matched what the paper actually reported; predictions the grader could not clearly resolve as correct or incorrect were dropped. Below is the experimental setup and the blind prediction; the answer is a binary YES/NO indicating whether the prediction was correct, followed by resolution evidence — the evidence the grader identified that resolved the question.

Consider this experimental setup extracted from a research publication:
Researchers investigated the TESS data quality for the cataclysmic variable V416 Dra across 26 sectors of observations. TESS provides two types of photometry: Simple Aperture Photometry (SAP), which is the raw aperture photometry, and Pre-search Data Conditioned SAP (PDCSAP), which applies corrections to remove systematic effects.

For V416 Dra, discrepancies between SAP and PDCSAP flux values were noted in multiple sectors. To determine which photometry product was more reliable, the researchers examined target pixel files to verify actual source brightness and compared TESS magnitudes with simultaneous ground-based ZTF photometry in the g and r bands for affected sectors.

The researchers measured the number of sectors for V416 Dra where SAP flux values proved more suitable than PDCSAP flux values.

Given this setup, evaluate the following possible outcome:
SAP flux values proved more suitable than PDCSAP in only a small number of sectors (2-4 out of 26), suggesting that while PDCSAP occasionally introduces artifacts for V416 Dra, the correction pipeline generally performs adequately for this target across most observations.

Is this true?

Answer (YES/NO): NO